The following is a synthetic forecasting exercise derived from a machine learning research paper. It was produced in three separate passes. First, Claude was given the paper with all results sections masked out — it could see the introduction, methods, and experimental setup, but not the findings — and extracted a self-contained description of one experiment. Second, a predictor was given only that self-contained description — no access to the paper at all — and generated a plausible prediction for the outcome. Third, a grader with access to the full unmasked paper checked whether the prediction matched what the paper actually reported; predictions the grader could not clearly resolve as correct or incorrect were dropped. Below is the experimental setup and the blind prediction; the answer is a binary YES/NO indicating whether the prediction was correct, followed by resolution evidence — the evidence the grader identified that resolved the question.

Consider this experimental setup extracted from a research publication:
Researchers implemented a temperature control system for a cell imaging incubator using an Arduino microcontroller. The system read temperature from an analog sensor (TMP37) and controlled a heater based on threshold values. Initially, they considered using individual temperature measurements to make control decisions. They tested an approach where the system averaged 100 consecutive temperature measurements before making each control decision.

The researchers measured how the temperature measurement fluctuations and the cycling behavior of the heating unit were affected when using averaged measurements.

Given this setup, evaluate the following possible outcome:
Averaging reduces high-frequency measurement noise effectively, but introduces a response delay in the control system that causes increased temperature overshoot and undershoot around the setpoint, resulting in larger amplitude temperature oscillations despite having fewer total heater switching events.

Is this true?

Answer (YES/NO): NO